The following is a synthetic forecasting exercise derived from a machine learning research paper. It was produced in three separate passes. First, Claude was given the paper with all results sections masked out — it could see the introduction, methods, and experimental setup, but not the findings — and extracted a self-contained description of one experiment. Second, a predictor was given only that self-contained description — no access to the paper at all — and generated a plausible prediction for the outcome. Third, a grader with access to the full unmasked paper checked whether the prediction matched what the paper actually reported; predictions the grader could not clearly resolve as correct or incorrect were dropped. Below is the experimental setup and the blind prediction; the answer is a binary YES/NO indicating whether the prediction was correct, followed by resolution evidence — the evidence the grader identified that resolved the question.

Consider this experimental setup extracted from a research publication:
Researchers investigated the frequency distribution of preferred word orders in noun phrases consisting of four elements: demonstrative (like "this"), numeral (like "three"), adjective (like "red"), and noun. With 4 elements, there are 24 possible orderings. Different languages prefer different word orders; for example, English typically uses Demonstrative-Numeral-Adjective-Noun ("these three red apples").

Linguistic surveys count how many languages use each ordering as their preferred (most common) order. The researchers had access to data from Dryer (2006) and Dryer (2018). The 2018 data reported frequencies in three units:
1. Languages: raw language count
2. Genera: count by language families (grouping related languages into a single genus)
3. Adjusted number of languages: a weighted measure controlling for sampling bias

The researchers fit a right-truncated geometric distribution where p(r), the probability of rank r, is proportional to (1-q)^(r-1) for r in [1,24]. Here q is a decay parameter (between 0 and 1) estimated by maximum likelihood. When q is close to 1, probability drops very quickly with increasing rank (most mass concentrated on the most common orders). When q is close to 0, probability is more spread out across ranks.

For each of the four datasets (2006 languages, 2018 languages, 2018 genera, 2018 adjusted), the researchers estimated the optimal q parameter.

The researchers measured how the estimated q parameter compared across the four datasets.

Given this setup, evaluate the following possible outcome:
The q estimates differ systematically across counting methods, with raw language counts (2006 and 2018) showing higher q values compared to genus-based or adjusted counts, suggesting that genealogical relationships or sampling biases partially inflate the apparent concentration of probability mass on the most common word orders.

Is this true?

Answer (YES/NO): YES